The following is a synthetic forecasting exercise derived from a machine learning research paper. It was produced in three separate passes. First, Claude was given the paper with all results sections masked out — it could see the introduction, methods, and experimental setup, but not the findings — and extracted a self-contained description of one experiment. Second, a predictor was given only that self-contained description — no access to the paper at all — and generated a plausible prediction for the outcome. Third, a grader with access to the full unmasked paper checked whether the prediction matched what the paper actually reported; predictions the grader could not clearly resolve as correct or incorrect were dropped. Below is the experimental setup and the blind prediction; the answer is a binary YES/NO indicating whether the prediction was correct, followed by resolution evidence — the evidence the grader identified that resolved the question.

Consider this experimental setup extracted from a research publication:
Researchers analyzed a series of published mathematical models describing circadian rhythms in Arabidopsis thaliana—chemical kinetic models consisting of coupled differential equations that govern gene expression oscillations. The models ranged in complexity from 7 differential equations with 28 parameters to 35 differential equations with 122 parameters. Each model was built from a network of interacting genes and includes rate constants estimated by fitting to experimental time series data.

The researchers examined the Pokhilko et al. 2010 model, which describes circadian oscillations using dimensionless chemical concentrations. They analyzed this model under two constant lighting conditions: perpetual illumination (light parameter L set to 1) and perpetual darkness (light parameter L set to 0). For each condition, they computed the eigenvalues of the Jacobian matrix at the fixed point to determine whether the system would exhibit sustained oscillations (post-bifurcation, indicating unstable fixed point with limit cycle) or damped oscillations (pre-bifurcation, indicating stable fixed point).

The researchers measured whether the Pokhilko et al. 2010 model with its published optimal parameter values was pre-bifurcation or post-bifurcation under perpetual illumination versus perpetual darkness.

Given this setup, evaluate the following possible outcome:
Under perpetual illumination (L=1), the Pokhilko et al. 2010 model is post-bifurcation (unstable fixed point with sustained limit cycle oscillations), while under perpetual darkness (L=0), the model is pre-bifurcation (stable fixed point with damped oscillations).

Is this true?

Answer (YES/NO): YES